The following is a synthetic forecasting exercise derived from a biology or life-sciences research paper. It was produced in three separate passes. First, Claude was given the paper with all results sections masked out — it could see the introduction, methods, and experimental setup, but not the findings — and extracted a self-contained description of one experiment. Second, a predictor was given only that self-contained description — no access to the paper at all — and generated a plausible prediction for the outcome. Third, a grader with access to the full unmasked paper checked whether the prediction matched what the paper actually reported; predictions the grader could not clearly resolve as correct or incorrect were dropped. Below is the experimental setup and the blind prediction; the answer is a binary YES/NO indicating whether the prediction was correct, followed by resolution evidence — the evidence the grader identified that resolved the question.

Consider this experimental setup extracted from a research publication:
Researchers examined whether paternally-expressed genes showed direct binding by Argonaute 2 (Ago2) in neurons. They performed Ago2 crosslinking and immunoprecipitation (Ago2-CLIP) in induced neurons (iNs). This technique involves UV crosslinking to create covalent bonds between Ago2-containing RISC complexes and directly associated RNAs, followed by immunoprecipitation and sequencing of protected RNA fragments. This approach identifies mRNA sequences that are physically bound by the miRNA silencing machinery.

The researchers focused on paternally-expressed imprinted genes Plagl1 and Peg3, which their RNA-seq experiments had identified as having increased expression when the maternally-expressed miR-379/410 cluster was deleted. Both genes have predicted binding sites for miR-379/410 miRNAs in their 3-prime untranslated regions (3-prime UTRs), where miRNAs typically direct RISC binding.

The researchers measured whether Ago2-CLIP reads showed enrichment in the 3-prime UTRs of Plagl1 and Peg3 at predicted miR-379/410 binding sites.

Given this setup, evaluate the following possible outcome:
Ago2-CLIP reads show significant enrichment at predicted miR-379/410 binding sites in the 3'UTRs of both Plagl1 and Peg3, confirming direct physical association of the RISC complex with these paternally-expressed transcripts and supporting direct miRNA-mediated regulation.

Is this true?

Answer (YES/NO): YES